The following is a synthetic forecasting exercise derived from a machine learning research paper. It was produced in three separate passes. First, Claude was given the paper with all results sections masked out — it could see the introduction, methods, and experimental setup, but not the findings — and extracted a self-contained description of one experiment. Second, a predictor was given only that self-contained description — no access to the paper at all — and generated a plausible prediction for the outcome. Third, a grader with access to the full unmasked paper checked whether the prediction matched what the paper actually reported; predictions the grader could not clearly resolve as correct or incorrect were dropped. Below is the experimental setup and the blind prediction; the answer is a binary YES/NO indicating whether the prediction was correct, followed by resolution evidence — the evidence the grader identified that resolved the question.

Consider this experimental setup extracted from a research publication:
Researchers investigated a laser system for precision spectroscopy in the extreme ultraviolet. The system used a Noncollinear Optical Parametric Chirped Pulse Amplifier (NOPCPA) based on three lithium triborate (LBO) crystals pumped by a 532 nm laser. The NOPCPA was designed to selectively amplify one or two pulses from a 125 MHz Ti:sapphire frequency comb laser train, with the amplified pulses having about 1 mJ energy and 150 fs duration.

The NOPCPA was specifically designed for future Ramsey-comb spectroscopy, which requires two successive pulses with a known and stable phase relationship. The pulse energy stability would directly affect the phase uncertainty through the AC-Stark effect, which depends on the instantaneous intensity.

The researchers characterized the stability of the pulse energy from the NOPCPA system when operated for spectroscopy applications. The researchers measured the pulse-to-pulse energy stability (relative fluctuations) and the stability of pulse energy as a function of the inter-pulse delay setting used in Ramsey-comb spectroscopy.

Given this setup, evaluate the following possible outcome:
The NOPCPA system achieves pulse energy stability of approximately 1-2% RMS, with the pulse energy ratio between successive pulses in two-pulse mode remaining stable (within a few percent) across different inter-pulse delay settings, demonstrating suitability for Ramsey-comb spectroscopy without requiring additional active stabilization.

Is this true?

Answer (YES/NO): YES